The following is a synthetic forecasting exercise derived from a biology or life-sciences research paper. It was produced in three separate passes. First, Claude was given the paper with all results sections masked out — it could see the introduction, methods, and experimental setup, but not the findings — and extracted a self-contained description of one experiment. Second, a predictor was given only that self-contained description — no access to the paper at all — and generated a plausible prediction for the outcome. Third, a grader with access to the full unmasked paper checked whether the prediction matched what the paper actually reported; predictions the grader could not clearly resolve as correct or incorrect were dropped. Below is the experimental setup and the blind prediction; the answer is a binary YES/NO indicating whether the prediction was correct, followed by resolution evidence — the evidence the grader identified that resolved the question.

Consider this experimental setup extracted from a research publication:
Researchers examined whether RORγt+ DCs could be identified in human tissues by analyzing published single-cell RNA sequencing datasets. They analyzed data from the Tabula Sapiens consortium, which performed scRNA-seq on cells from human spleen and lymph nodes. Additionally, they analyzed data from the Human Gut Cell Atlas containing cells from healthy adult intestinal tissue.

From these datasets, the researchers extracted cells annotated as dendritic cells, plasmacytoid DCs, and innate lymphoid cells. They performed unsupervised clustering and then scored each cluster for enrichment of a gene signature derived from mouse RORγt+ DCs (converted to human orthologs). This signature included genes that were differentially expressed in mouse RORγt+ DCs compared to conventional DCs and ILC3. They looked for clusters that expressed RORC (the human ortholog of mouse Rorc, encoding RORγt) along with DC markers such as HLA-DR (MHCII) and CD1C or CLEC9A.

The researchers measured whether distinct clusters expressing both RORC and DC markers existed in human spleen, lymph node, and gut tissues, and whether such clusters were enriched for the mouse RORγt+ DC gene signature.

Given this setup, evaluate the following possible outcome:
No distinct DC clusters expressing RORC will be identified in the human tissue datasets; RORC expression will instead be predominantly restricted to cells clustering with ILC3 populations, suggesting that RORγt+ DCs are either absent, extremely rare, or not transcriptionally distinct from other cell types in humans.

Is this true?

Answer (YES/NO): NO